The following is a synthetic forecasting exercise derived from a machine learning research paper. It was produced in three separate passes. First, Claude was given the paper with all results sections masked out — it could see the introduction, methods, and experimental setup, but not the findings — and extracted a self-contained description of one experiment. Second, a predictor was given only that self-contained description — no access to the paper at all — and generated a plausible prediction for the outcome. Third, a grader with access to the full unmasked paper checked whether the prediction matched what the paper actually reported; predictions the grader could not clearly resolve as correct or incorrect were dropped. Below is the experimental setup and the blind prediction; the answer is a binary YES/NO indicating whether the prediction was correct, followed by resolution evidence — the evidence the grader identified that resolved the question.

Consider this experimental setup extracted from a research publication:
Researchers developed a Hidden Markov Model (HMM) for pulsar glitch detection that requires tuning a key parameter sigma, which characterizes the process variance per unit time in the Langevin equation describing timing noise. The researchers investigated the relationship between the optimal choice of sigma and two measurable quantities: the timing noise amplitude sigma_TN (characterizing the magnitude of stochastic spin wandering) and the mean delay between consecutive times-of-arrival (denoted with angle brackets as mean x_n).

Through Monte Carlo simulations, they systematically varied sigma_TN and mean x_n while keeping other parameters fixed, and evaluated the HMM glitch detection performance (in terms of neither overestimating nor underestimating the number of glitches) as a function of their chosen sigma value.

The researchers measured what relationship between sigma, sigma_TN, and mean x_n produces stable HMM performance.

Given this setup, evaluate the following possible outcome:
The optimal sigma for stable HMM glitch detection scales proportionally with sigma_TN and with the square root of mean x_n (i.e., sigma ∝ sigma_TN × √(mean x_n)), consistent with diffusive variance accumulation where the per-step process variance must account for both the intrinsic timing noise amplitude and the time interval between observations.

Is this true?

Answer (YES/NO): NO